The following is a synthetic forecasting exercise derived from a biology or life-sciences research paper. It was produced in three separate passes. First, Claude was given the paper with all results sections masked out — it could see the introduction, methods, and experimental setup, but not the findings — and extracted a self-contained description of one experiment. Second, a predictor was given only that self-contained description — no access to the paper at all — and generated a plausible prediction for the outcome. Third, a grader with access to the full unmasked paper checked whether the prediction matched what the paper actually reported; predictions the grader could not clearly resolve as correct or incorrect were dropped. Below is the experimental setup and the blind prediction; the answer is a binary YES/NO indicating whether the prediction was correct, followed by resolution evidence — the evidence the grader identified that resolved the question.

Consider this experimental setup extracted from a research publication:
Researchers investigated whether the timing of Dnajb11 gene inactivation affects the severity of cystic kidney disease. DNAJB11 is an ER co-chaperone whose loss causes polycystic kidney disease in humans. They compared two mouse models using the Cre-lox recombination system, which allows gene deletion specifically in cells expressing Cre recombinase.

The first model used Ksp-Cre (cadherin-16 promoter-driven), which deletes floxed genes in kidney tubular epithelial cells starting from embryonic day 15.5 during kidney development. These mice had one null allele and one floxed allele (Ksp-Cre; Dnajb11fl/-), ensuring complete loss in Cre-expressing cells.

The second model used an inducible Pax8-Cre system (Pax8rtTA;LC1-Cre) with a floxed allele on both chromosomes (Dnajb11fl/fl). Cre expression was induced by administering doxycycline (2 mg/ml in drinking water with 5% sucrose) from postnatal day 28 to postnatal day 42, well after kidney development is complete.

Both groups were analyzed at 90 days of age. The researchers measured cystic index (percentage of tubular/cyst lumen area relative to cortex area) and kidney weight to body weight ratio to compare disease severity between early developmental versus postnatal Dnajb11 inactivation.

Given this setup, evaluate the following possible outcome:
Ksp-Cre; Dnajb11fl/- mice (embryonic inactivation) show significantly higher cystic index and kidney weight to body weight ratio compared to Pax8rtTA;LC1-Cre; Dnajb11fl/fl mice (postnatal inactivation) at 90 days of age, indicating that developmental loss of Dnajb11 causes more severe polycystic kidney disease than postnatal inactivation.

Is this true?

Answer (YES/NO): NO